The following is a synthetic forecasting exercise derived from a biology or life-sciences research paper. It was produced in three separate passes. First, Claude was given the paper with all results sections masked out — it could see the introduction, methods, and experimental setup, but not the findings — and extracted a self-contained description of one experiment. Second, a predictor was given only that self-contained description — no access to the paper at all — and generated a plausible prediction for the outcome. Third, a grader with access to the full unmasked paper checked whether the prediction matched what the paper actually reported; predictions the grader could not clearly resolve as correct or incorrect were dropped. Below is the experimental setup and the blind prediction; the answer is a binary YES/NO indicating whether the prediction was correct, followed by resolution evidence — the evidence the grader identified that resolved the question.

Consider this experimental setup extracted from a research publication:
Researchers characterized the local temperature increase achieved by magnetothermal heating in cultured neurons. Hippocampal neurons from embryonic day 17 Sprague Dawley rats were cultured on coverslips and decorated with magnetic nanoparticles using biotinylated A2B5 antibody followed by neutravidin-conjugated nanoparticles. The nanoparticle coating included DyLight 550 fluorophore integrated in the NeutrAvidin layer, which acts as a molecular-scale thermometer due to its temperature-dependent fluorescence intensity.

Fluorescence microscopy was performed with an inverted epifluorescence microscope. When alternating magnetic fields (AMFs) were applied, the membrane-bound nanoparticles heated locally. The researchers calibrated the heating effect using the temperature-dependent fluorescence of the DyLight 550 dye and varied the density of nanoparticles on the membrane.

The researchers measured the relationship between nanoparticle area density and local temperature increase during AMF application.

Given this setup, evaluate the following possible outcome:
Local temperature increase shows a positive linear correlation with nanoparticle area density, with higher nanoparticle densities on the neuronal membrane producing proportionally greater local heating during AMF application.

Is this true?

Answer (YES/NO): YES